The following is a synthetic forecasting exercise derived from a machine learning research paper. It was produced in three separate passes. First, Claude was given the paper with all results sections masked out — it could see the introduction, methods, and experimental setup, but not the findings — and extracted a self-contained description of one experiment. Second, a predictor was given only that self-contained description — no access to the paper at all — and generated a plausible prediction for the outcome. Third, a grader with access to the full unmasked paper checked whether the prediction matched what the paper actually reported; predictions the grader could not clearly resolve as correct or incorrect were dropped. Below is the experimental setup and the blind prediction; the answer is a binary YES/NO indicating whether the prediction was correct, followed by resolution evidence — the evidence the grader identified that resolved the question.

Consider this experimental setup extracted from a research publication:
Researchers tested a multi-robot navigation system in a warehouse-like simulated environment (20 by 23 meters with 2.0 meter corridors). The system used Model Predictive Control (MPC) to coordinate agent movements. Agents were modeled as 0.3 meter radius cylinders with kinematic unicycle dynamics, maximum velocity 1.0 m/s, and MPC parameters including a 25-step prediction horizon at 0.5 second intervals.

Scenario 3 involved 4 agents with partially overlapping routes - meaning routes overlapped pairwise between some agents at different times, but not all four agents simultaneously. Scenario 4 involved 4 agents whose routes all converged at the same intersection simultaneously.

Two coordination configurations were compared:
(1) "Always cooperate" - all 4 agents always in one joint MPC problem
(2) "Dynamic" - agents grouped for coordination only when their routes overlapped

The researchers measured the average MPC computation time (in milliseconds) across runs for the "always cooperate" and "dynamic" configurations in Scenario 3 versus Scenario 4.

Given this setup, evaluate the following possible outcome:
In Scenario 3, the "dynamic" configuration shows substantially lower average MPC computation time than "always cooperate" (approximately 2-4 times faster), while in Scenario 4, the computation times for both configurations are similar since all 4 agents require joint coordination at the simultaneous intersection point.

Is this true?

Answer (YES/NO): NO